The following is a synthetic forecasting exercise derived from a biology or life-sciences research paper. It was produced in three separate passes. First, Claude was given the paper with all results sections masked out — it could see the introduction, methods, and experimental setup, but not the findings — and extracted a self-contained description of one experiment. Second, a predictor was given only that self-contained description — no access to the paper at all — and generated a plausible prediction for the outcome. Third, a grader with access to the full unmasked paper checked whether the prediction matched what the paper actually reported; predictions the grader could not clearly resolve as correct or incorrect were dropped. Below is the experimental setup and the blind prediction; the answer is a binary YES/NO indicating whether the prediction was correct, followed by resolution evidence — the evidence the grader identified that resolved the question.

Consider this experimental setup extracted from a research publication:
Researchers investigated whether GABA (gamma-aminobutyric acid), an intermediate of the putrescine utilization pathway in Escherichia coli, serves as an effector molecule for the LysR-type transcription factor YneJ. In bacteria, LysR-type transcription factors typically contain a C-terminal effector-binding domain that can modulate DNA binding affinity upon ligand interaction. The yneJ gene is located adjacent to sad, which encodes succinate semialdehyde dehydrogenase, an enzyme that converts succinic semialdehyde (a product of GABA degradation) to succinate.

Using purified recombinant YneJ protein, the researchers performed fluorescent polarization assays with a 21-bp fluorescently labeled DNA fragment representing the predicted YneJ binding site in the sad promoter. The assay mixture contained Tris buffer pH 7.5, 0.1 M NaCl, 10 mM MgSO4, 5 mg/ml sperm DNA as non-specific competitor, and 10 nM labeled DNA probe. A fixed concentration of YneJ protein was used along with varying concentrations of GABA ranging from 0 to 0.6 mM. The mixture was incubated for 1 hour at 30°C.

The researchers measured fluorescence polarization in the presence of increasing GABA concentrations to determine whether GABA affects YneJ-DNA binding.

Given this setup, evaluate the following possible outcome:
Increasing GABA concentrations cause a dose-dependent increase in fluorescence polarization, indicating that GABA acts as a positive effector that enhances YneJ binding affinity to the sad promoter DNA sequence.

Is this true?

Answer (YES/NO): NO